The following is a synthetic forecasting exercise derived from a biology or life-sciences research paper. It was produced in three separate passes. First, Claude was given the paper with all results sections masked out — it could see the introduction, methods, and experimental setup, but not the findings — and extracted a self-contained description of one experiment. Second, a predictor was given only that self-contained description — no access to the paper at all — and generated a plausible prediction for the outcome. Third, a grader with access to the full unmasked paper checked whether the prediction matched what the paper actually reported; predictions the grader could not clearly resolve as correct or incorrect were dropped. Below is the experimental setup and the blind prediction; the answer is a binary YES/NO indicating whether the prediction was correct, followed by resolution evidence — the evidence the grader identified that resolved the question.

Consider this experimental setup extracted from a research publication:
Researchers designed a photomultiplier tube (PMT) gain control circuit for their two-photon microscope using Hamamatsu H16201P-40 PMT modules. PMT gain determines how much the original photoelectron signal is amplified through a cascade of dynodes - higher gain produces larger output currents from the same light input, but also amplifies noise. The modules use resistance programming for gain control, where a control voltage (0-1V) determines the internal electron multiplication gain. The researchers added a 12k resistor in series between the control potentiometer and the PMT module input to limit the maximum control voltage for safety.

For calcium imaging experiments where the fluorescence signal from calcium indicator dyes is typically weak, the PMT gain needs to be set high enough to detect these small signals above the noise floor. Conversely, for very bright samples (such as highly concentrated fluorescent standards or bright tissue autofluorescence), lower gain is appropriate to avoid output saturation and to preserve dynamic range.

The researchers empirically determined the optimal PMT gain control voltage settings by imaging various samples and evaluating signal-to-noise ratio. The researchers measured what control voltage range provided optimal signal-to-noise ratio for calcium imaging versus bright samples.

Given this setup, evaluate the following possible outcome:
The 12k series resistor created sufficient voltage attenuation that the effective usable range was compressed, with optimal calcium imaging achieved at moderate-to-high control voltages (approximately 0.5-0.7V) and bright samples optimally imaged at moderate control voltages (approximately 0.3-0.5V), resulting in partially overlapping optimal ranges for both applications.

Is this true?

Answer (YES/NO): NO